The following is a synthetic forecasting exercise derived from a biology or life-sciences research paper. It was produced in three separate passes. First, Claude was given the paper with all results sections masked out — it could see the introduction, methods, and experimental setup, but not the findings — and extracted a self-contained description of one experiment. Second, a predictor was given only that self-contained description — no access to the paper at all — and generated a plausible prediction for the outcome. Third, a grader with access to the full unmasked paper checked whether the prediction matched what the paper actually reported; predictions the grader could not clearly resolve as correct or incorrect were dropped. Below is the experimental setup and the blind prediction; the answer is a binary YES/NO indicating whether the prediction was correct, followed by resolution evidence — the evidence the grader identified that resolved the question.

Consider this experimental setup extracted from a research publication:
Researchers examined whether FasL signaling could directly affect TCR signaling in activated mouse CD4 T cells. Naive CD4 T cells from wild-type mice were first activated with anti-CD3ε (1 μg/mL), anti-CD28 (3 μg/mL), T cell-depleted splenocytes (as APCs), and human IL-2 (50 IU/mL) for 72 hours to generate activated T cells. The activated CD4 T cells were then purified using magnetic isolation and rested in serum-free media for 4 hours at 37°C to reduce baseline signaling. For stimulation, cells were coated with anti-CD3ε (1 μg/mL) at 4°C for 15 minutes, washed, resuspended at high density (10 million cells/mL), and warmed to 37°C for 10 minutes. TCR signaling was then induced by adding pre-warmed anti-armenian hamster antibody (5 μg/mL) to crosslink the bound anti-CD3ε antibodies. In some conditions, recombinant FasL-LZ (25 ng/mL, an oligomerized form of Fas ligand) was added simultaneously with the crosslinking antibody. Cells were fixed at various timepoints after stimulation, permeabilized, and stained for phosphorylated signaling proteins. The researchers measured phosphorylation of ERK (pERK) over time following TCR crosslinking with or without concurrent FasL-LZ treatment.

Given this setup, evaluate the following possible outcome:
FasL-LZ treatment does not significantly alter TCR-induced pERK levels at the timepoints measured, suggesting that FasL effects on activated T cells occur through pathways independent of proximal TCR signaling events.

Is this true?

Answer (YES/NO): NO